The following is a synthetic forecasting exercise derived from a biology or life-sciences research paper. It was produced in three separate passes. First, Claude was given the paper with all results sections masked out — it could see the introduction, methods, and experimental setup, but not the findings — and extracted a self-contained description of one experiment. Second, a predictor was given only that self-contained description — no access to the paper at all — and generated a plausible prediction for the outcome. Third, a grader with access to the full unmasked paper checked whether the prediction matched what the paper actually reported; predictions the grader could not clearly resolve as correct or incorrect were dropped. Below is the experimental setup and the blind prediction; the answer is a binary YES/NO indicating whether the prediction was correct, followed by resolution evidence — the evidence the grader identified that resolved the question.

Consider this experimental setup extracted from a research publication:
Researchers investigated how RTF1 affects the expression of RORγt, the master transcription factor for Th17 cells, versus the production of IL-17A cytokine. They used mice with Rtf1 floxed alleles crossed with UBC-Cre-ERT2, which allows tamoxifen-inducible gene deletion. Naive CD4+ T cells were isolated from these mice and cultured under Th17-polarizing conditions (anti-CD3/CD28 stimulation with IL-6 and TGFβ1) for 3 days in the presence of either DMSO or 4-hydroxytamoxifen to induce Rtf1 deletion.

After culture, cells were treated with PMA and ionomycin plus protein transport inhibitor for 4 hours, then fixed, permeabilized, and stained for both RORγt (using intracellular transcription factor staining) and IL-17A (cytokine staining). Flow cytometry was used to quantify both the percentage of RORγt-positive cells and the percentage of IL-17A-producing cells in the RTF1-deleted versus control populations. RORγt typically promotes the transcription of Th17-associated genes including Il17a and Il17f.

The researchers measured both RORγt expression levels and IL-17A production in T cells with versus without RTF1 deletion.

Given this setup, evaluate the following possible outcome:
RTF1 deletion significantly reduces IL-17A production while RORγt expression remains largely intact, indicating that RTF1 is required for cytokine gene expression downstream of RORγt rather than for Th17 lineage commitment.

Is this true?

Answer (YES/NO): YES